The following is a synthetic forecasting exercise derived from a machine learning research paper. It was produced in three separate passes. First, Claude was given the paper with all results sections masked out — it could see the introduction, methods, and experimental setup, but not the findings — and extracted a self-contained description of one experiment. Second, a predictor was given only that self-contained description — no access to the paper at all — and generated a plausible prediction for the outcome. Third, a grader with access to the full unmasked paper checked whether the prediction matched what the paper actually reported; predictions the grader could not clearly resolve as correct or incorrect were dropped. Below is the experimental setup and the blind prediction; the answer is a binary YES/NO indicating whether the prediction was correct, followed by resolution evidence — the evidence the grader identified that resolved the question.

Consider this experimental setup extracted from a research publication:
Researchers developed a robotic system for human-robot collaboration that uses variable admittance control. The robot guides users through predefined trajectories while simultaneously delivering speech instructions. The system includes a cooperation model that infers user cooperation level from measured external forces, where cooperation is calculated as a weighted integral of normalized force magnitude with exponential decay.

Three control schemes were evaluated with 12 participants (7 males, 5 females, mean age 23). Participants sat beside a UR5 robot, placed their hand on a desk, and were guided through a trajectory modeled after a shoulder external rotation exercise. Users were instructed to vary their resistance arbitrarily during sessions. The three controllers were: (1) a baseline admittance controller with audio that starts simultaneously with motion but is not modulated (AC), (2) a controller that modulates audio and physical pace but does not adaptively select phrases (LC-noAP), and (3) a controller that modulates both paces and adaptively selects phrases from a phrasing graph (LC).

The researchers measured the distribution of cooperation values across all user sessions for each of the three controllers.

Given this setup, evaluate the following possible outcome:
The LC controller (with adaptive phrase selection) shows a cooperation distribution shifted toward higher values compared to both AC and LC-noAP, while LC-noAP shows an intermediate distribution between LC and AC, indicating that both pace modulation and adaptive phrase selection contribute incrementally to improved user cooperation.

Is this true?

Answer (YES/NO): NO